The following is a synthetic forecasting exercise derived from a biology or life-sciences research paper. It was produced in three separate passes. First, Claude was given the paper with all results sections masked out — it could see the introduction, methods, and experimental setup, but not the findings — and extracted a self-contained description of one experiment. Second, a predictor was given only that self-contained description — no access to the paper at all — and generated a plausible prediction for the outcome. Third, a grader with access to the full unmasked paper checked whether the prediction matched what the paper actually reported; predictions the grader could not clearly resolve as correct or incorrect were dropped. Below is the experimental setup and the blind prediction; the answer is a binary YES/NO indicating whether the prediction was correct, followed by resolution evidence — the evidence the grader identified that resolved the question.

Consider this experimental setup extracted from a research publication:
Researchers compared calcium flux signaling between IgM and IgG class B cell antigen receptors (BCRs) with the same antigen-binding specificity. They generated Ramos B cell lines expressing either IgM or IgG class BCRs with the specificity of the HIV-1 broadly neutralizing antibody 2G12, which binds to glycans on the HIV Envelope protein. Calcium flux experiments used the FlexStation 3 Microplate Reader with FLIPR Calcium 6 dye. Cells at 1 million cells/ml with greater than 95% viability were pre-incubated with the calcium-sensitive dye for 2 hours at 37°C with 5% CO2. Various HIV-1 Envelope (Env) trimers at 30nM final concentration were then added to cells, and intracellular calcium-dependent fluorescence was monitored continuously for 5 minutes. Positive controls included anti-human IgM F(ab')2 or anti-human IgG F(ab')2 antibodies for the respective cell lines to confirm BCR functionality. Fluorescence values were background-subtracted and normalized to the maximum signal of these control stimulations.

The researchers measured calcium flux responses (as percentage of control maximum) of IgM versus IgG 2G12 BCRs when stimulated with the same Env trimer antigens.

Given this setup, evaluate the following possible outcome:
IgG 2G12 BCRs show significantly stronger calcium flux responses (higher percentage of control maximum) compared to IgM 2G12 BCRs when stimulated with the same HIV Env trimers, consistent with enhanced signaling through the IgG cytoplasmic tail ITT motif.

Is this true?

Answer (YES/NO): NO